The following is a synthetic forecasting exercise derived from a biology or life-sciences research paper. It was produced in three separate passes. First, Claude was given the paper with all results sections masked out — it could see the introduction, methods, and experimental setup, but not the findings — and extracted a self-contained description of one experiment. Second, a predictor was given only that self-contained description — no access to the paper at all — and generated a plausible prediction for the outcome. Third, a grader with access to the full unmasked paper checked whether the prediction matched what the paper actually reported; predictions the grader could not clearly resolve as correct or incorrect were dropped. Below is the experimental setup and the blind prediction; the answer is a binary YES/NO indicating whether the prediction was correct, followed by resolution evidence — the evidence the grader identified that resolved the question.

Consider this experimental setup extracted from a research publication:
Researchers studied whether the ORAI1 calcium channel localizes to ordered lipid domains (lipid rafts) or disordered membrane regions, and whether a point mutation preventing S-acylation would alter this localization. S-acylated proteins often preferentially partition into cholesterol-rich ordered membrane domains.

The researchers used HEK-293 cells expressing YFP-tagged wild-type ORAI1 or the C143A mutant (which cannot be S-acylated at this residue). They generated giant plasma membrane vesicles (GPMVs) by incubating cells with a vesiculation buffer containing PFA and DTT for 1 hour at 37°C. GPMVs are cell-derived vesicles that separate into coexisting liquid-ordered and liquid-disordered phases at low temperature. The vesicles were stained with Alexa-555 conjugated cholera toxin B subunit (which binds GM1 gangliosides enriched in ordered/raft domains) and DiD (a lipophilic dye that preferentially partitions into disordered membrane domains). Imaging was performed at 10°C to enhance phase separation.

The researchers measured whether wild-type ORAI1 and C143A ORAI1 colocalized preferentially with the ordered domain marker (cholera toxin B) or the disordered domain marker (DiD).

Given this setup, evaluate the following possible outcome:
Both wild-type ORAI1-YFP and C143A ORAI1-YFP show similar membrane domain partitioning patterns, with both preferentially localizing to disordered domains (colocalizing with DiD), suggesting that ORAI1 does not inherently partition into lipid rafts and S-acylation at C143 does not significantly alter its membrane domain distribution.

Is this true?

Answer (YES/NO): NO